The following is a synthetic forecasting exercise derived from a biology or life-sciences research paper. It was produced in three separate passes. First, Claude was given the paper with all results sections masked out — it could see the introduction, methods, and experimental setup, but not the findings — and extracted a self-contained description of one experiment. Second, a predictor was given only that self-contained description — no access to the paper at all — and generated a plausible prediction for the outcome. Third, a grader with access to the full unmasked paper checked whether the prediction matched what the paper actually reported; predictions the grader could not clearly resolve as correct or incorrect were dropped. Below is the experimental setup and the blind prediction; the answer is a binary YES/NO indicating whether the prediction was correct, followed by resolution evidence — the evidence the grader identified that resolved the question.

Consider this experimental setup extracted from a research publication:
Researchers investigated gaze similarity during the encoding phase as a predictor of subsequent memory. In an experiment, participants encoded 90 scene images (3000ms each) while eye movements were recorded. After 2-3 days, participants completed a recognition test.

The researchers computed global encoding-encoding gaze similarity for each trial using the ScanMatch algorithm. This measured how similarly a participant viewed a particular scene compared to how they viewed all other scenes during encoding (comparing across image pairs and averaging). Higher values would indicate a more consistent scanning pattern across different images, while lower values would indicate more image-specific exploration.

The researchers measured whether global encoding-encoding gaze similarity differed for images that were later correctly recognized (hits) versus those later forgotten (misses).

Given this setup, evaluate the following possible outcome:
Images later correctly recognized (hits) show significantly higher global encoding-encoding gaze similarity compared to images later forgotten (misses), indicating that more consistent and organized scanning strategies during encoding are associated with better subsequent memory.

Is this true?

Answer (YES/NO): NO